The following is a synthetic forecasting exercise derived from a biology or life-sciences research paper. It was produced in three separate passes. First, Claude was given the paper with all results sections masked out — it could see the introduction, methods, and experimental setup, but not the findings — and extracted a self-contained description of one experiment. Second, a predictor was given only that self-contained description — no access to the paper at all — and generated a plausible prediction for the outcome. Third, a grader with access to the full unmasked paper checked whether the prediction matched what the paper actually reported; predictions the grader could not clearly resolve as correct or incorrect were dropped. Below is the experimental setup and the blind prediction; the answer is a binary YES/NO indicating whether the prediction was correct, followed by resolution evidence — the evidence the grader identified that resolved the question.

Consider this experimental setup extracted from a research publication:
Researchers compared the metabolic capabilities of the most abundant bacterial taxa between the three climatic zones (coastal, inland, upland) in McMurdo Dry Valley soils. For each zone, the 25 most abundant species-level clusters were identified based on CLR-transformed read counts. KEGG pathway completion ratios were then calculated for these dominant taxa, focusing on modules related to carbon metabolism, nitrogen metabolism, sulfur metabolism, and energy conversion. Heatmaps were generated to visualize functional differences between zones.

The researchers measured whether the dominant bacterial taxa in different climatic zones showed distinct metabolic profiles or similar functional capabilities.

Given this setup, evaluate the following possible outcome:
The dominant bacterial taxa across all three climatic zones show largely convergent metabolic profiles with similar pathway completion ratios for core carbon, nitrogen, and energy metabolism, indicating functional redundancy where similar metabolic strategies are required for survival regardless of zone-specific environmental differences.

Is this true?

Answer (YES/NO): NO